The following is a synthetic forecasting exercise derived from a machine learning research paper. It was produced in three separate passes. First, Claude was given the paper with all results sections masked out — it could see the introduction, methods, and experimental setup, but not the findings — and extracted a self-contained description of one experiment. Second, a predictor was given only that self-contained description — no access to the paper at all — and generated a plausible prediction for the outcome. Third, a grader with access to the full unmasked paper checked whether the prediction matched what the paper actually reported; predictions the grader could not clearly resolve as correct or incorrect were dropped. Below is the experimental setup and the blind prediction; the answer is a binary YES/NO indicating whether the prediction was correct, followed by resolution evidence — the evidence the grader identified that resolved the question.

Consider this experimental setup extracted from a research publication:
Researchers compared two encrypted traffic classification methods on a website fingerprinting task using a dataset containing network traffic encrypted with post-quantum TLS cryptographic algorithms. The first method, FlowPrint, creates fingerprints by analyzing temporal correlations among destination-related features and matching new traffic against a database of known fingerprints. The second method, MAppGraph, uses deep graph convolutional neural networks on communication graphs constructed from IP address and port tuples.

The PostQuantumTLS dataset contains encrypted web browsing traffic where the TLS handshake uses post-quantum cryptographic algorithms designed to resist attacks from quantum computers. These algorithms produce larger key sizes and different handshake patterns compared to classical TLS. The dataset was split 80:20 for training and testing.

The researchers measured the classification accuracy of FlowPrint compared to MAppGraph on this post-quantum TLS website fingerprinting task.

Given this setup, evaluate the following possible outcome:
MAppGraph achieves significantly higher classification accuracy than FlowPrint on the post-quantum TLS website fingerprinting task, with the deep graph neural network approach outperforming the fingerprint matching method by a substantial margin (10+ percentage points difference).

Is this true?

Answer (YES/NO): NO